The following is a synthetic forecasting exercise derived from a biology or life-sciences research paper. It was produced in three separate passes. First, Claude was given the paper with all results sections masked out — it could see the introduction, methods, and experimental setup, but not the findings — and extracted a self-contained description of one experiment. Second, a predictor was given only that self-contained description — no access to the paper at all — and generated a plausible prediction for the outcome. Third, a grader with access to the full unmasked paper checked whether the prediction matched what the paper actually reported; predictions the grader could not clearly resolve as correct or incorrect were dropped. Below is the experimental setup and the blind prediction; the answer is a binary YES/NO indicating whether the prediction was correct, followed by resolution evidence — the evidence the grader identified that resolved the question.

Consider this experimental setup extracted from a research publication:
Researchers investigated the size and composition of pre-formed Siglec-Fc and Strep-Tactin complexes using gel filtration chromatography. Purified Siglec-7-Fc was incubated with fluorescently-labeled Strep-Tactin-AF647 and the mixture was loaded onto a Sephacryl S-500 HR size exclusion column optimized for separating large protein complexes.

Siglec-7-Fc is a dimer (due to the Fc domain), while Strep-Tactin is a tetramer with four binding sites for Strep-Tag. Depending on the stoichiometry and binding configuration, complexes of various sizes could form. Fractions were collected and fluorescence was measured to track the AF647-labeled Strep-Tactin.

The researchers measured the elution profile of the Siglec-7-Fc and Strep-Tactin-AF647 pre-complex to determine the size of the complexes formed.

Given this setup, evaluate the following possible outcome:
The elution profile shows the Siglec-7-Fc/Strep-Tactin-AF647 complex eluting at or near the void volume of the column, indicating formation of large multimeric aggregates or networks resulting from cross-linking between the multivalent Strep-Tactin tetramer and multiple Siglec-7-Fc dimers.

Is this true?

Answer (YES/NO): NO